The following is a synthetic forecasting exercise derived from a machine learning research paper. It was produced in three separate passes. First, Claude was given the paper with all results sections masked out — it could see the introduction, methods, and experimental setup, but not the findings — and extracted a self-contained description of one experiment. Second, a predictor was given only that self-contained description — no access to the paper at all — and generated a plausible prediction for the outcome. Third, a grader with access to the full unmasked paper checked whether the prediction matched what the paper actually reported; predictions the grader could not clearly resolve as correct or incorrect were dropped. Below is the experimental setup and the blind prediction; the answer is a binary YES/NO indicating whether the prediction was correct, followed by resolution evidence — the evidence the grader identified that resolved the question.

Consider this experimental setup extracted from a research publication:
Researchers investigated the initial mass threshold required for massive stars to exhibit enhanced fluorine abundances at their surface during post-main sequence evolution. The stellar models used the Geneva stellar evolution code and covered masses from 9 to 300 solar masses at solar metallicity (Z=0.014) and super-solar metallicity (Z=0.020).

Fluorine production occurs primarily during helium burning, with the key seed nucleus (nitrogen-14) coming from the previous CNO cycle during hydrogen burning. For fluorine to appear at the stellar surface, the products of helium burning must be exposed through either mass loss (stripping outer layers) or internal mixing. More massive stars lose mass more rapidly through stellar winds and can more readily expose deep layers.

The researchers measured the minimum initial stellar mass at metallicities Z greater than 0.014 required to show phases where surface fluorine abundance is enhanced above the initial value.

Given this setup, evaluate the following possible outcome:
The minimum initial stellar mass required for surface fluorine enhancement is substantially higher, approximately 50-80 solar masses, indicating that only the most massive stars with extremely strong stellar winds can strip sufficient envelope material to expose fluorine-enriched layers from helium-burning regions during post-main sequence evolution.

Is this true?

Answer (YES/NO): NO